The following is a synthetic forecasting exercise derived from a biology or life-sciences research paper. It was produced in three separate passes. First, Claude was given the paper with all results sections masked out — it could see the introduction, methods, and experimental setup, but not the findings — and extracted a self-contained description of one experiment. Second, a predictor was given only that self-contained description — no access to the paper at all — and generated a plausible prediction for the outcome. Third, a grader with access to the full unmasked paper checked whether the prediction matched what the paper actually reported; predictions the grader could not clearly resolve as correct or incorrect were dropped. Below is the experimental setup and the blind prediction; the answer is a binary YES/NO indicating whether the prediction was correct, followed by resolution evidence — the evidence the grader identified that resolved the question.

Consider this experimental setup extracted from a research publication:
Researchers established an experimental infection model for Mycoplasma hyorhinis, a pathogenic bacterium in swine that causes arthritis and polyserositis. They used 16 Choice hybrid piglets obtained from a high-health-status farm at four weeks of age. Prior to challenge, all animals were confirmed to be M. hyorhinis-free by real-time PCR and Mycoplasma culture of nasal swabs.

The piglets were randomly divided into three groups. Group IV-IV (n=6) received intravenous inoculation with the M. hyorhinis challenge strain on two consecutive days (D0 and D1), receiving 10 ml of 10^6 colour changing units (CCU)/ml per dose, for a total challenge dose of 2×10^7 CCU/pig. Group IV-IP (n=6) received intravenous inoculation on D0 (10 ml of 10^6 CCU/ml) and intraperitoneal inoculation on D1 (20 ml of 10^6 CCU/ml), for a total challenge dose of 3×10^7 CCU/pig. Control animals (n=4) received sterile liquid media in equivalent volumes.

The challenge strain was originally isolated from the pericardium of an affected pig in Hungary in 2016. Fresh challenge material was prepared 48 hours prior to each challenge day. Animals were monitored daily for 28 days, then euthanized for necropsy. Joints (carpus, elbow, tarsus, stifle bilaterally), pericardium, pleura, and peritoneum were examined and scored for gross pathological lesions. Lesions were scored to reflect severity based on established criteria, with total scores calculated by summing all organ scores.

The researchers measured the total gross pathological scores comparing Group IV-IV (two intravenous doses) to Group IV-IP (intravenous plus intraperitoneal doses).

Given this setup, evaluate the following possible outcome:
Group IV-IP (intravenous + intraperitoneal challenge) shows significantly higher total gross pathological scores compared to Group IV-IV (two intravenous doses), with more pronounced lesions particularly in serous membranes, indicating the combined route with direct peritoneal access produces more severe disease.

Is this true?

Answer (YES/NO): NO